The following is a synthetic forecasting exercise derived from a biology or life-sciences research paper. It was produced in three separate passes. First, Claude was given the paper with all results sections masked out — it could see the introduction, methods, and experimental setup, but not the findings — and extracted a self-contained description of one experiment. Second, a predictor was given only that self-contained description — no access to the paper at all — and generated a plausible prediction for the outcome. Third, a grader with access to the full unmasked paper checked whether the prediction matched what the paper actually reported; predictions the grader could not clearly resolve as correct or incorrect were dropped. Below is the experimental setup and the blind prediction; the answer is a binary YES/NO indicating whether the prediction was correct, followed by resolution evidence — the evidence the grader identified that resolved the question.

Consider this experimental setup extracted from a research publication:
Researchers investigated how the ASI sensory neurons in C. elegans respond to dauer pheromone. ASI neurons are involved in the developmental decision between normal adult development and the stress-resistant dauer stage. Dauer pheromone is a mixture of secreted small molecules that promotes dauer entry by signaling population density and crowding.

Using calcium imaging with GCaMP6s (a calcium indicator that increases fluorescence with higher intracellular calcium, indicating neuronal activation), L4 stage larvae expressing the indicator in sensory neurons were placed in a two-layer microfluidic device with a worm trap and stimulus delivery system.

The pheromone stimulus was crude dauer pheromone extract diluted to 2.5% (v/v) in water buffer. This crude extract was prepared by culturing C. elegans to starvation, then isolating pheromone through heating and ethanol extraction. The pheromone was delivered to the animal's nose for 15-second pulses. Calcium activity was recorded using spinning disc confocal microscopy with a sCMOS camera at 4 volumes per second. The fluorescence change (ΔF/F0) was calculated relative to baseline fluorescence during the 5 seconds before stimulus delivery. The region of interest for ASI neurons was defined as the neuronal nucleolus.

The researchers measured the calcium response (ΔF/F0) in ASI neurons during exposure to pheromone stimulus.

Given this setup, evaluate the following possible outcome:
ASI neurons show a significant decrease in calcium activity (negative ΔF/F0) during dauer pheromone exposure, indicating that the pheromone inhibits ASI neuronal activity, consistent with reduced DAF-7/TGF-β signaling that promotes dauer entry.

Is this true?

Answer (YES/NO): NO